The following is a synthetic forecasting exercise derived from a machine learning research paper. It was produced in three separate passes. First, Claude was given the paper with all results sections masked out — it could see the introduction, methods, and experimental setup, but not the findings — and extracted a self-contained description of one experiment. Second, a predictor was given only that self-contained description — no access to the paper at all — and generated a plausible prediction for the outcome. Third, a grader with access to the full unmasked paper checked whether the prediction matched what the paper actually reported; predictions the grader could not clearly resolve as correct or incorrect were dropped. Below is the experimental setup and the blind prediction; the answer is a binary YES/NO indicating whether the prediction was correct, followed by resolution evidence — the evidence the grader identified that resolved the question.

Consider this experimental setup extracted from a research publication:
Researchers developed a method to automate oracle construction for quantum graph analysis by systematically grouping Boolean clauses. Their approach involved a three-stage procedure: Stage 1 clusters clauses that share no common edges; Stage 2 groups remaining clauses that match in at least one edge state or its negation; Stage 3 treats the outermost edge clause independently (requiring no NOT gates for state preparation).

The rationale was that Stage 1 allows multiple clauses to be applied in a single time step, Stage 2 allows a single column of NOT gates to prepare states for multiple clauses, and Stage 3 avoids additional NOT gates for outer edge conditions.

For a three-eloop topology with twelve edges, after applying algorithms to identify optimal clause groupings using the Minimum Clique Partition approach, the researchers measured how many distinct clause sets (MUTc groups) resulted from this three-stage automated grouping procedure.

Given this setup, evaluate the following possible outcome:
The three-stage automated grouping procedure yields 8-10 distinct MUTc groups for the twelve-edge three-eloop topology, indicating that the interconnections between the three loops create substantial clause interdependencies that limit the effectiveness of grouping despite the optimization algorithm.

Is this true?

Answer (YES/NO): NO